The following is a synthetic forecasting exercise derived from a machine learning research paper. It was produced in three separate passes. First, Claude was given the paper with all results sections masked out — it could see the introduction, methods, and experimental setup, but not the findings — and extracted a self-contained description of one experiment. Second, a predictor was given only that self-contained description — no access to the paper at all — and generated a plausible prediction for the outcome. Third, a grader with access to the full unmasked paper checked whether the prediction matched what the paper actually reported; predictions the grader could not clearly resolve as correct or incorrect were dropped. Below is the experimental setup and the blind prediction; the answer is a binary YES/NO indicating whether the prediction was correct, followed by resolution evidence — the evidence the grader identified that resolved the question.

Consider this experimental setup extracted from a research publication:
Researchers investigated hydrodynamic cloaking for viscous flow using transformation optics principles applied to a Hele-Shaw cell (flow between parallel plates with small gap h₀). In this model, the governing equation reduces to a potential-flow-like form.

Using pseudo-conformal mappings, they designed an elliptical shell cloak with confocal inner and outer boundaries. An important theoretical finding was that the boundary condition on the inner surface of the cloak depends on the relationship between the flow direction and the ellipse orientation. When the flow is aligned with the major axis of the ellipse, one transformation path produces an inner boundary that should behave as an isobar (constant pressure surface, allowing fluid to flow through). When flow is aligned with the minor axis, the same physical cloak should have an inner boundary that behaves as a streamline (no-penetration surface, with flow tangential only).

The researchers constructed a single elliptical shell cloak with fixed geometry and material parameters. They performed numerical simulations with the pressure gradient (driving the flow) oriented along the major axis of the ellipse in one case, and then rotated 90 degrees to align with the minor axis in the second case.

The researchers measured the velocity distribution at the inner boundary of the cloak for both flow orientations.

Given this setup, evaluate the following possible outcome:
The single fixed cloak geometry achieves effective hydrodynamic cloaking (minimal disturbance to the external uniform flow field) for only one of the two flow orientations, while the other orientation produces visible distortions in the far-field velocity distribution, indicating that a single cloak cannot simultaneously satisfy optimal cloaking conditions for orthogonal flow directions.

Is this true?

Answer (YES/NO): YES